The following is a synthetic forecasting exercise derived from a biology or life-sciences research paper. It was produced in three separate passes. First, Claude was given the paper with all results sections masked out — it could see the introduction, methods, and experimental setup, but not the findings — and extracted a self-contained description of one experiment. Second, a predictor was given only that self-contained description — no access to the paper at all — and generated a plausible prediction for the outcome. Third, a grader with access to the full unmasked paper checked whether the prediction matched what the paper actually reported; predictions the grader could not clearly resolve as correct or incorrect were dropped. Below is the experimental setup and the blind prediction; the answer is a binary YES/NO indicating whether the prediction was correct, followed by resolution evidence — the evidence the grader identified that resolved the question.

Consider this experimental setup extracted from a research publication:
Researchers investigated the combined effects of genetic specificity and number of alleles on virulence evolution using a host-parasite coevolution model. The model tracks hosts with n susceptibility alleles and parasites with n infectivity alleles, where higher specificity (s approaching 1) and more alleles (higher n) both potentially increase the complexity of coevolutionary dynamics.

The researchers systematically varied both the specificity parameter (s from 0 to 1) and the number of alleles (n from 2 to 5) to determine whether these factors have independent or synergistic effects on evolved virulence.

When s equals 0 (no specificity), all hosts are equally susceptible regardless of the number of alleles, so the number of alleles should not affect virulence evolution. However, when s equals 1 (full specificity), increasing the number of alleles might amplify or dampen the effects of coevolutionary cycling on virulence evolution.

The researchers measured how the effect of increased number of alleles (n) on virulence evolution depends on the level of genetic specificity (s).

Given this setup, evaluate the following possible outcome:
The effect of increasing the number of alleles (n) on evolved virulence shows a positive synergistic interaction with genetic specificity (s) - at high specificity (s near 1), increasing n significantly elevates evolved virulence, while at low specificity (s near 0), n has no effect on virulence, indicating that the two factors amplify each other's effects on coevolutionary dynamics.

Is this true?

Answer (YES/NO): YES